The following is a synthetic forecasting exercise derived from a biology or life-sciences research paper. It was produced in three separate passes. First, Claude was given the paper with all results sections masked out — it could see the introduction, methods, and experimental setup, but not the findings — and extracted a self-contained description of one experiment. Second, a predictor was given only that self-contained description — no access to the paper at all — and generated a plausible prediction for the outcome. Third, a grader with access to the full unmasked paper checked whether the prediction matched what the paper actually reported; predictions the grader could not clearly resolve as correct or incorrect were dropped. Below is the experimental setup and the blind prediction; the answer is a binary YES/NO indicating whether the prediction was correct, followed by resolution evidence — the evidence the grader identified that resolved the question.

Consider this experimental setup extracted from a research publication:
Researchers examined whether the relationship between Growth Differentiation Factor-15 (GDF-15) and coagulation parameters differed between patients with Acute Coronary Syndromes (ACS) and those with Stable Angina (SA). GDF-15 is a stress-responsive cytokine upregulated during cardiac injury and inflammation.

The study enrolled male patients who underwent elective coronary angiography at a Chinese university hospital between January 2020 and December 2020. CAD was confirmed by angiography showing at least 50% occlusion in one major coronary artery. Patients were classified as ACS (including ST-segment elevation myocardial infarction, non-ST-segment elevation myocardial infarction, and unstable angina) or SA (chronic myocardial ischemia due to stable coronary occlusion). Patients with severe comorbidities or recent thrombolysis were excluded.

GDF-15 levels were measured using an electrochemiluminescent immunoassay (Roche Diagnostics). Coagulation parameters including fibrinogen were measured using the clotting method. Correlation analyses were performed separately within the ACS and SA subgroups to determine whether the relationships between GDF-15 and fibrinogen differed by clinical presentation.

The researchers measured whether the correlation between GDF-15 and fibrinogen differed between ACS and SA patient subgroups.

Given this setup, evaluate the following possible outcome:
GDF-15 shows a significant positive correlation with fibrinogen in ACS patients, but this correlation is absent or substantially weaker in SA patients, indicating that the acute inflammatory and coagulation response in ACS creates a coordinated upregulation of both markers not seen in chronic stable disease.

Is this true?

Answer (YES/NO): YES